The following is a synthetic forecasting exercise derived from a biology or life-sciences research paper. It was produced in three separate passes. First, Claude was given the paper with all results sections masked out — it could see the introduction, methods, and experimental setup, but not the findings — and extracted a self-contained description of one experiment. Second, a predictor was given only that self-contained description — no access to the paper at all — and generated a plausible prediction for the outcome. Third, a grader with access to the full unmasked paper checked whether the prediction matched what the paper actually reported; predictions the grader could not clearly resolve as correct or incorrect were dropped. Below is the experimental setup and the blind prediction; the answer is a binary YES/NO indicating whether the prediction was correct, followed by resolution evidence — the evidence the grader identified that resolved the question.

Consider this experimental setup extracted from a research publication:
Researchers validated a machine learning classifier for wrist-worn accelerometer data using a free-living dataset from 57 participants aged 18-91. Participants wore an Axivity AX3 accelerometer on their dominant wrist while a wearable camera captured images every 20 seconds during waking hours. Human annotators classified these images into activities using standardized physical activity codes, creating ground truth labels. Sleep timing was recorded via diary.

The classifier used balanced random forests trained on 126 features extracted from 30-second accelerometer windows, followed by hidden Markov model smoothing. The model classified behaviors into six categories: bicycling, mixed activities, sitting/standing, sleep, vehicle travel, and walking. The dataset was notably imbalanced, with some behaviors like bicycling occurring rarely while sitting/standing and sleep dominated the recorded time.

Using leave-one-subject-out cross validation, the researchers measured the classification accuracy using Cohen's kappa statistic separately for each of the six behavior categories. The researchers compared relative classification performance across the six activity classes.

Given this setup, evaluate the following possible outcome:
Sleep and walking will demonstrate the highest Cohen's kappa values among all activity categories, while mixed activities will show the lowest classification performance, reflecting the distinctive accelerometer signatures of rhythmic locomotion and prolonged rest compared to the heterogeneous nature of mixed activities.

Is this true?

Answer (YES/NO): NO